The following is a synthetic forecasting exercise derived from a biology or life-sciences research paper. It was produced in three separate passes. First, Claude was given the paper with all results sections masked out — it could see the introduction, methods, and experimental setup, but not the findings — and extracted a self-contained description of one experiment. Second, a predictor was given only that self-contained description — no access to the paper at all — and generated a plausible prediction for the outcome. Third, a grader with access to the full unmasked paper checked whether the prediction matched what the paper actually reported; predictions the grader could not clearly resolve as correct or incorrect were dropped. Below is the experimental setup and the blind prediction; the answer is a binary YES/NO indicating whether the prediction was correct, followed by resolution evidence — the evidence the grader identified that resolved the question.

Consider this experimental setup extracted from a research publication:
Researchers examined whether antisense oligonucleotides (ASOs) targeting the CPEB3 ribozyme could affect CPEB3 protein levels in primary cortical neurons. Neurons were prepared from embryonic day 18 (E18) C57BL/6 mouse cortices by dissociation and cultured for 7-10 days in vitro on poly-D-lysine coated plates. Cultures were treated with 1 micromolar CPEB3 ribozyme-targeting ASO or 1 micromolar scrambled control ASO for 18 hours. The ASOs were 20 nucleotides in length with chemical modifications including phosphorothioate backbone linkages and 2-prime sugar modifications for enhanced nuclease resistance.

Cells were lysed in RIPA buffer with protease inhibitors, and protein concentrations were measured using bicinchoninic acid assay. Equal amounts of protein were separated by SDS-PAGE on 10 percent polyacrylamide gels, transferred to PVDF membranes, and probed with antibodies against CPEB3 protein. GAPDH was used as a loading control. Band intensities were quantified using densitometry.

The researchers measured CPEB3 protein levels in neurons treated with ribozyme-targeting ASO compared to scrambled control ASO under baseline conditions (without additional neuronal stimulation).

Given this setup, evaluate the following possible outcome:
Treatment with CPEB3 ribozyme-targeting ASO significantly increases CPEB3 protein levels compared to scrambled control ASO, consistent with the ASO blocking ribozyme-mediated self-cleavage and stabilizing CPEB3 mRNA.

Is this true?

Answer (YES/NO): YES